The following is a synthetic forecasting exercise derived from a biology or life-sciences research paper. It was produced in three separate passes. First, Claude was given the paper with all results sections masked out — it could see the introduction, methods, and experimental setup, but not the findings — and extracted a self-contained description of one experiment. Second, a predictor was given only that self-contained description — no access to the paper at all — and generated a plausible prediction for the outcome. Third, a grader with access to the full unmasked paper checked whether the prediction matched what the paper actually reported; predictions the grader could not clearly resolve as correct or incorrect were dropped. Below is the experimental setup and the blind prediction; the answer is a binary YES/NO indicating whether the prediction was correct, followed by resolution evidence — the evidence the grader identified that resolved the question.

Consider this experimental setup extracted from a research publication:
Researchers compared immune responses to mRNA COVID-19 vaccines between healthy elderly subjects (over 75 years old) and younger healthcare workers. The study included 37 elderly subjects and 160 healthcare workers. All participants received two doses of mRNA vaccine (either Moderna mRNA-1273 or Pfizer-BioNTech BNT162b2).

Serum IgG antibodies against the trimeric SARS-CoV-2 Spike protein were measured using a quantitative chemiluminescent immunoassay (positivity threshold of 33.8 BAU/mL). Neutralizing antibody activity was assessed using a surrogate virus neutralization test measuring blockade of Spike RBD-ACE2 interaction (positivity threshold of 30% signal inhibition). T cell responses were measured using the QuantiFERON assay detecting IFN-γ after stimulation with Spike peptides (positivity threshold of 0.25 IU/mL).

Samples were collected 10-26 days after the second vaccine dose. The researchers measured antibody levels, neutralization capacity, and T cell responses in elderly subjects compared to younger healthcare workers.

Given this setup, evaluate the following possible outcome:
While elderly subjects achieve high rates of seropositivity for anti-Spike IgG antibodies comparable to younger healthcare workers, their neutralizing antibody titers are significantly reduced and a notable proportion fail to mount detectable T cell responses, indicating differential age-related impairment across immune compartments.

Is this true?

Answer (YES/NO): NO